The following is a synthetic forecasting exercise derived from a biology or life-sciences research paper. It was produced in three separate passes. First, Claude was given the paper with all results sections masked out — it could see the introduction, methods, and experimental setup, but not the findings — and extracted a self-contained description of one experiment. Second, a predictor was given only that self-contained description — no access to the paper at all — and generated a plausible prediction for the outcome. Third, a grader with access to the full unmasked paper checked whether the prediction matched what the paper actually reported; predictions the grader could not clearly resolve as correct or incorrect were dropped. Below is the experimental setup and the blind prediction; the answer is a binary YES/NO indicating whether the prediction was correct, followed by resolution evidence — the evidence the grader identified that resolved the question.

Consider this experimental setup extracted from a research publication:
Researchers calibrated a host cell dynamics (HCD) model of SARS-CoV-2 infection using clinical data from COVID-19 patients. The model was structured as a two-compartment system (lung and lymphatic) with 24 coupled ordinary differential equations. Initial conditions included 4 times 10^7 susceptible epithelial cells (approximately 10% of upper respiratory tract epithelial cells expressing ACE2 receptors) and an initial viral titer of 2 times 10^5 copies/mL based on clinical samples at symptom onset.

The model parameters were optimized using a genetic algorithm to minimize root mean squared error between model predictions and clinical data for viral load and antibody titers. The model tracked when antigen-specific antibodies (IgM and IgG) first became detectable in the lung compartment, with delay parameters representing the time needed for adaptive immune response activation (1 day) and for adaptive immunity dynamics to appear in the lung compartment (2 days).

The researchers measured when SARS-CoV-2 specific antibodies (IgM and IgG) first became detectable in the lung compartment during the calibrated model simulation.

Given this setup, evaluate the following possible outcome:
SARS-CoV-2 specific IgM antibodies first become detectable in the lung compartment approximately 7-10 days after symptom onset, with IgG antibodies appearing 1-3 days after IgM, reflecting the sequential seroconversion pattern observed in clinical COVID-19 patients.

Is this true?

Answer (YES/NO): NO